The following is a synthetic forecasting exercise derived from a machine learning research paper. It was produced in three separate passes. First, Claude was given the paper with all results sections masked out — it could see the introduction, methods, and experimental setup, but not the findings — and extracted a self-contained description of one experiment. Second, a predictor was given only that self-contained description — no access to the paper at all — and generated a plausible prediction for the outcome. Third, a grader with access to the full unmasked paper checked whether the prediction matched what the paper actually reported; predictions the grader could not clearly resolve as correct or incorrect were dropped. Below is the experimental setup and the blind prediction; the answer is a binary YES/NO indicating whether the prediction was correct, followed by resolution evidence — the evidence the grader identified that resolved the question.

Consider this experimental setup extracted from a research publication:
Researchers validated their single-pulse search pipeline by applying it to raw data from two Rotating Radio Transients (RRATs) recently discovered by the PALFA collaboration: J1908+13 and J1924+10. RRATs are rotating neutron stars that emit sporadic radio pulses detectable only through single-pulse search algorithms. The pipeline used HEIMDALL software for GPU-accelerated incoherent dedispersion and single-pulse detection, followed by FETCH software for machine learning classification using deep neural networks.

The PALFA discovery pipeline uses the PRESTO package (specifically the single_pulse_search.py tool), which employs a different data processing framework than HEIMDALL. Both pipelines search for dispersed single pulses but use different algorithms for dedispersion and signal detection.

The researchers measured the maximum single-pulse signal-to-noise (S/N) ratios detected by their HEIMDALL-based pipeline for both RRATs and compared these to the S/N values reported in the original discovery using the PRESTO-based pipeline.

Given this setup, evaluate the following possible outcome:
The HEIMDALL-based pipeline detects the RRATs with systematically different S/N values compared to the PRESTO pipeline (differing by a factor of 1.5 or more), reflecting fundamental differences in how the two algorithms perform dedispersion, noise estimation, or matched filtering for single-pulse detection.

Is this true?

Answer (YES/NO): NO